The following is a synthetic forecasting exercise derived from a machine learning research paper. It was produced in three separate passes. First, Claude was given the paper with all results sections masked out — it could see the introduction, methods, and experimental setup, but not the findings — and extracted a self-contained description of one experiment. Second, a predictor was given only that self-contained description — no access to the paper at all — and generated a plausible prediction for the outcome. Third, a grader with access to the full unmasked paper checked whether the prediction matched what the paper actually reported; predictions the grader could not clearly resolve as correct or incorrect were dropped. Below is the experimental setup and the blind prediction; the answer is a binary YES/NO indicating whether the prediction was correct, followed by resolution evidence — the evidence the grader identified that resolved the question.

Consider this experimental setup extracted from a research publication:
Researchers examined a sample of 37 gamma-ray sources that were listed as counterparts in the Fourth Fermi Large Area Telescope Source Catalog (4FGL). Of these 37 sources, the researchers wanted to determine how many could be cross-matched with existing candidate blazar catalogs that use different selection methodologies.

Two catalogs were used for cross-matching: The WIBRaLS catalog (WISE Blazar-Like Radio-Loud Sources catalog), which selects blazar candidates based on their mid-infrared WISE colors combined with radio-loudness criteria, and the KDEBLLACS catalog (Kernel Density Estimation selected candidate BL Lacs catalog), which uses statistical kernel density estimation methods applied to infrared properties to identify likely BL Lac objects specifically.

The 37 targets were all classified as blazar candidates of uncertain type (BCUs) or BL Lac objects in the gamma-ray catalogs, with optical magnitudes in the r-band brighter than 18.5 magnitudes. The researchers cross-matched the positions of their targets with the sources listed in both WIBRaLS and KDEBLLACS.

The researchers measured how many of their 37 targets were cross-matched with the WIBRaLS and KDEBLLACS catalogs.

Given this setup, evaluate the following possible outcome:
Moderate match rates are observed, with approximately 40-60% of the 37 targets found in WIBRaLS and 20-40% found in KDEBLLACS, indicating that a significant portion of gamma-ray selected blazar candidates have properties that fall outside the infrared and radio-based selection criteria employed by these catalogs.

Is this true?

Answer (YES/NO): NO